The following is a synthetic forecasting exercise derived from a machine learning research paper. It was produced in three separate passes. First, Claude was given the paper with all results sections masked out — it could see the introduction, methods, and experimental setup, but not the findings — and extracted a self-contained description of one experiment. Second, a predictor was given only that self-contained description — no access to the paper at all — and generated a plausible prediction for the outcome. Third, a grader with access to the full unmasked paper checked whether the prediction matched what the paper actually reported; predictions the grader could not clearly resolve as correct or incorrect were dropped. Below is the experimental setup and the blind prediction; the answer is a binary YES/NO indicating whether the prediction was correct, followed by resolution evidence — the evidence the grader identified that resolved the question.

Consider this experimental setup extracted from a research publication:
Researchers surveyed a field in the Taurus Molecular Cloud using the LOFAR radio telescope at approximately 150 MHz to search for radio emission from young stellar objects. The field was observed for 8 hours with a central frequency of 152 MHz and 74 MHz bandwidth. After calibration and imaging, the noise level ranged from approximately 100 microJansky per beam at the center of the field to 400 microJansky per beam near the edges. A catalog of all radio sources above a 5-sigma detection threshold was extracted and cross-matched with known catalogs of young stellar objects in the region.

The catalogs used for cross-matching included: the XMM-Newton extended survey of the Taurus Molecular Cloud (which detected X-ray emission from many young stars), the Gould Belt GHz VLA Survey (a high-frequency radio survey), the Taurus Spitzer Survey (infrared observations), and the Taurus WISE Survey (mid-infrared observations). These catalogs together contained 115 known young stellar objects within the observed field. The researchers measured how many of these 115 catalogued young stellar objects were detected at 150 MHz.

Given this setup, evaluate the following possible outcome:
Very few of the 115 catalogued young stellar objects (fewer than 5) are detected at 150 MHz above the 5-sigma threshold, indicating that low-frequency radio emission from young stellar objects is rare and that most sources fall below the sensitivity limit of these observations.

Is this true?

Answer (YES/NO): YES